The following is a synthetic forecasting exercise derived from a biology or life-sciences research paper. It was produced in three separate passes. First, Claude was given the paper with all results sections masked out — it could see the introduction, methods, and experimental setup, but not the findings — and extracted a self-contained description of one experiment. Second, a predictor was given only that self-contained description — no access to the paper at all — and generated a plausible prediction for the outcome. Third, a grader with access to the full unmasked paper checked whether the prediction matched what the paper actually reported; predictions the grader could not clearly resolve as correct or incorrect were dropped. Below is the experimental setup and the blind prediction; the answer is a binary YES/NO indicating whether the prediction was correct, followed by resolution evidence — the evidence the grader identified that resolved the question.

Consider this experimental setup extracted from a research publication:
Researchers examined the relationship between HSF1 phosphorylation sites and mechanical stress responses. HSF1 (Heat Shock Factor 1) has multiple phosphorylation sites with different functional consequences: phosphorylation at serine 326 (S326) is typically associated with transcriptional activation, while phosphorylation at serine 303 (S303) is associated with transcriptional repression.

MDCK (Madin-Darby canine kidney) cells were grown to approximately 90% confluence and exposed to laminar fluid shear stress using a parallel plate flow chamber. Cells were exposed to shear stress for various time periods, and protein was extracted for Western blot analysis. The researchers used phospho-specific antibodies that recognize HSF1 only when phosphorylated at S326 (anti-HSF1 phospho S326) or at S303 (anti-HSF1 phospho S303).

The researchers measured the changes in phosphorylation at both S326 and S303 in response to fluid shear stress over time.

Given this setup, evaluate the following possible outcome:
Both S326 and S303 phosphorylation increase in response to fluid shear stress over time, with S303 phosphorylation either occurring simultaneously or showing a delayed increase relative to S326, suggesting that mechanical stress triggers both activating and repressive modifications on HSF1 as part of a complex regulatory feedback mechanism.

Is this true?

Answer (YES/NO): NO